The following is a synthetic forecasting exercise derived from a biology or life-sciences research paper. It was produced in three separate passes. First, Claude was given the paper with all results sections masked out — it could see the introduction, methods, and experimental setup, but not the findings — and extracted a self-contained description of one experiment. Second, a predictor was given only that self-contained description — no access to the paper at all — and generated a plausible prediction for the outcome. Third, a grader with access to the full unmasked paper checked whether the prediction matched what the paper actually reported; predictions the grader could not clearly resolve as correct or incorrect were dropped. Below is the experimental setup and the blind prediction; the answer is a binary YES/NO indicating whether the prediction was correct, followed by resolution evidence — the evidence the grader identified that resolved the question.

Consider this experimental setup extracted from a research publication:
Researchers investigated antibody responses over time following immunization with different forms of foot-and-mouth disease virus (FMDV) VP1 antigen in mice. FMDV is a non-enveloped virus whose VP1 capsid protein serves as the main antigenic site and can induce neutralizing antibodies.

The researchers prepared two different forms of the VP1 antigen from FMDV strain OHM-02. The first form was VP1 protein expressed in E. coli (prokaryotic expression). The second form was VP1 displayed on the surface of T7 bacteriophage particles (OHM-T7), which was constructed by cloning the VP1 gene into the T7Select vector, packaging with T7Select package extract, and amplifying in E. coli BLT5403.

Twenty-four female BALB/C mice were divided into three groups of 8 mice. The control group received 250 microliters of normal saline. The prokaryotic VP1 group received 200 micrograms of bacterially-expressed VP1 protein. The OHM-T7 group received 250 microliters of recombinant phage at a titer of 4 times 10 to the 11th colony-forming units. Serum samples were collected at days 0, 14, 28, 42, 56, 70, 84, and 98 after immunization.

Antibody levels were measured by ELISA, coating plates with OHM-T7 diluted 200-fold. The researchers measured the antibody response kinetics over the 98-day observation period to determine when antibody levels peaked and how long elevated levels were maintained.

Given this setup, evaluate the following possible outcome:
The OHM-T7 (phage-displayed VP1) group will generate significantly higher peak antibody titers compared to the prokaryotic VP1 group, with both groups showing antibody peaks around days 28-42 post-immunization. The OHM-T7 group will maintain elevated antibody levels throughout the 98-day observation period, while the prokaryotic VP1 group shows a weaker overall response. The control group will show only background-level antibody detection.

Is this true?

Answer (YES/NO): NO